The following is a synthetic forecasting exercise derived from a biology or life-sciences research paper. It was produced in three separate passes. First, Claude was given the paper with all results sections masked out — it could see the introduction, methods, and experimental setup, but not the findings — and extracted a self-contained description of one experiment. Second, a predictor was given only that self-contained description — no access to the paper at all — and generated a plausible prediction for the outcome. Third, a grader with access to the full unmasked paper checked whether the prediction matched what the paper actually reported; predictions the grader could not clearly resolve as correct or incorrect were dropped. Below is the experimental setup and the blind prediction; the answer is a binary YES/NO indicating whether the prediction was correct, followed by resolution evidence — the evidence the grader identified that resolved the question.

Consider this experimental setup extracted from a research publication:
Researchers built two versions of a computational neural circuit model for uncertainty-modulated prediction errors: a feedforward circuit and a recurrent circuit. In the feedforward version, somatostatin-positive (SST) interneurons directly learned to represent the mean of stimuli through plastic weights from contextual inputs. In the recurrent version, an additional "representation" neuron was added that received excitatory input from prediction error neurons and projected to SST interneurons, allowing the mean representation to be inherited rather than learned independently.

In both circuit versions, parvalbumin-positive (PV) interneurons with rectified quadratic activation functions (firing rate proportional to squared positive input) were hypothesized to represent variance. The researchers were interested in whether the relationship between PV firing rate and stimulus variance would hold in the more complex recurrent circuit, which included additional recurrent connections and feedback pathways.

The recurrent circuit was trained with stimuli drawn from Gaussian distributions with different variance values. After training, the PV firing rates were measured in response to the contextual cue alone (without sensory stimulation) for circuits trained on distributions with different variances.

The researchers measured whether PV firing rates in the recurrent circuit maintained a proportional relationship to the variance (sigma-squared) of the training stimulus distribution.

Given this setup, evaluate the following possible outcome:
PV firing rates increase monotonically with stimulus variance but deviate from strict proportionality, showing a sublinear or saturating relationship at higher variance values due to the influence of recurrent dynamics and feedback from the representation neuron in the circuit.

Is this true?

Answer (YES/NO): NO